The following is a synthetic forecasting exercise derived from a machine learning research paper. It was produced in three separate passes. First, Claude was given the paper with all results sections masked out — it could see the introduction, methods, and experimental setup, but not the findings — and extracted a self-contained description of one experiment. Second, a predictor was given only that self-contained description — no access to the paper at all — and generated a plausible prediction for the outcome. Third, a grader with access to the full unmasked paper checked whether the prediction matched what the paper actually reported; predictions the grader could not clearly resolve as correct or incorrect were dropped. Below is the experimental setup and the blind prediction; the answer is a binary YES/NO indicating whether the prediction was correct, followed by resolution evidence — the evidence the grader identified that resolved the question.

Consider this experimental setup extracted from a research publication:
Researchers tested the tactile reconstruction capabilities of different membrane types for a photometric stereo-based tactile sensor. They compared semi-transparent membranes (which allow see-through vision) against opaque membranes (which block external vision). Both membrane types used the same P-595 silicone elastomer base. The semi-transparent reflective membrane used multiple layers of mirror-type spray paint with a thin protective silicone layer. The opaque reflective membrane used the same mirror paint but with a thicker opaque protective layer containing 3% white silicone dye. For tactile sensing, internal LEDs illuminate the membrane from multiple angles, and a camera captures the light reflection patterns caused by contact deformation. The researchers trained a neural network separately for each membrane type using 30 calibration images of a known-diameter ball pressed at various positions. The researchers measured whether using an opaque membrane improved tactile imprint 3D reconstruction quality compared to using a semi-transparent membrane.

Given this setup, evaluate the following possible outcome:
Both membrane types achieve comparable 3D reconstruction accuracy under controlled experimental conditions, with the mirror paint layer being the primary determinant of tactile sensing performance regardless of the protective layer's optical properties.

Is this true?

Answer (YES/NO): NO